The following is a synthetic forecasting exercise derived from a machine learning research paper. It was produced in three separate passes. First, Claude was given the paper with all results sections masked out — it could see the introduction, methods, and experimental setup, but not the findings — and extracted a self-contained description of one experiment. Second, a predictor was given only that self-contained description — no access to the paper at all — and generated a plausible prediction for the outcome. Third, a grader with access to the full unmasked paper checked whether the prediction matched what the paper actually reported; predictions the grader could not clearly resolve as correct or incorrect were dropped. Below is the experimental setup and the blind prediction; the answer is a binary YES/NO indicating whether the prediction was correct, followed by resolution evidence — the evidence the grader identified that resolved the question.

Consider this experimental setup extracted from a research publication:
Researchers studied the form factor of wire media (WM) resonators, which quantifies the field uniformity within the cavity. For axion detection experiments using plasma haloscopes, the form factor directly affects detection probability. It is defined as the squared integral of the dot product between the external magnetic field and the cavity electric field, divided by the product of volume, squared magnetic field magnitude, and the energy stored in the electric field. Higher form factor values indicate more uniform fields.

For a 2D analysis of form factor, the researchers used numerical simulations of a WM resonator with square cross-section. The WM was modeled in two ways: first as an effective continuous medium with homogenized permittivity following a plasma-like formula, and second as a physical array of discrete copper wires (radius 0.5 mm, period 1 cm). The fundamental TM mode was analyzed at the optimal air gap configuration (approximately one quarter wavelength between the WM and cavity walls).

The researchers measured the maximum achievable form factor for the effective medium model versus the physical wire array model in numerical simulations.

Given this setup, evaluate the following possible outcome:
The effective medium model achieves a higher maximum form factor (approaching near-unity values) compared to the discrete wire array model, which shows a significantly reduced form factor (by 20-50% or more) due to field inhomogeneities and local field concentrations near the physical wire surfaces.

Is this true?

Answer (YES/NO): NO